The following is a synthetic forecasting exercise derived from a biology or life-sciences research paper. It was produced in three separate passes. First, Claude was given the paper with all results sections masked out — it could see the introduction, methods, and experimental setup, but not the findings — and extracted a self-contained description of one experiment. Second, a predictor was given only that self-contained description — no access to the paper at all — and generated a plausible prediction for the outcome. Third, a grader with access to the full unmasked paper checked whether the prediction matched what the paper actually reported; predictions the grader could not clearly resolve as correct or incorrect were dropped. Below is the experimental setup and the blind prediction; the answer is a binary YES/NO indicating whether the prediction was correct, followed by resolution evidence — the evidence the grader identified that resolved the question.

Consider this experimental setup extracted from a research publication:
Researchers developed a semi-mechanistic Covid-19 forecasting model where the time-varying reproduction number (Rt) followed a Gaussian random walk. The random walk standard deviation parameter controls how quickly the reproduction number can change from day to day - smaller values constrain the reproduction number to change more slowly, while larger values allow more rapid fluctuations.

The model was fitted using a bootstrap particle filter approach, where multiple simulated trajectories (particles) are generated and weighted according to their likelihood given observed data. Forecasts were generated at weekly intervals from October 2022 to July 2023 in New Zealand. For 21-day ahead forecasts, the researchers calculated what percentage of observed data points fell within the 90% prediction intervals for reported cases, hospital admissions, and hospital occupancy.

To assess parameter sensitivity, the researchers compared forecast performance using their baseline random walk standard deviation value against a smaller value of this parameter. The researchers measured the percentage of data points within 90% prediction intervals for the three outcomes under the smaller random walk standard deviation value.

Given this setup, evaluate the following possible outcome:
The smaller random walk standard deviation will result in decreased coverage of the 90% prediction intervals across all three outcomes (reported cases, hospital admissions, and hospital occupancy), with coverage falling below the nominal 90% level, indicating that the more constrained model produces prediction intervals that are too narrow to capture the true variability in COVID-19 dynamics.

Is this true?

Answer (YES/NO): YES